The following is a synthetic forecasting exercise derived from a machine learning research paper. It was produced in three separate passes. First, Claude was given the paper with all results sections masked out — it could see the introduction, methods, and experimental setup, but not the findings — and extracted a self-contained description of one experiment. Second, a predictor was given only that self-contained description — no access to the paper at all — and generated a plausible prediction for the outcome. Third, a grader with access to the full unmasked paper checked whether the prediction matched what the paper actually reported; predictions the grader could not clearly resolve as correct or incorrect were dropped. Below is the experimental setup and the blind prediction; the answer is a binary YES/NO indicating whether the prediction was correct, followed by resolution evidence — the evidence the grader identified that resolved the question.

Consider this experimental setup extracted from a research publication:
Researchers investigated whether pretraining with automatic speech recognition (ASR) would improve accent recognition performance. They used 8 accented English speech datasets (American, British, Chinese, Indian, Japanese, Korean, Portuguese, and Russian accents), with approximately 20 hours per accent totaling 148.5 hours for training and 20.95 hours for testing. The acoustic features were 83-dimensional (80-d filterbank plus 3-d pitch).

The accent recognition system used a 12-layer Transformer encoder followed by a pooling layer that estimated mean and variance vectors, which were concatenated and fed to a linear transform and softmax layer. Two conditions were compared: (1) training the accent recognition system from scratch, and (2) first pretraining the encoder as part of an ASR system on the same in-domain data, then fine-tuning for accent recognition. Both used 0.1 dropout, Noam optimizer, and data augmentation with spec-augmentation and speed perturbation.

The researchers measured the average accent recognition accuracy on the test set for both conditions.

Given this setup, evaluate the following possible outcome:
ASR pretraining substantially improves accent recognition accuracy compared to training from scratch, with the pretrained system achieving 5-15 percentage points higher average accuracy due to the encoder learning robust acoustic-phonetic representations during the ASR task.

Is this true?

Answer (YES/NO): NO